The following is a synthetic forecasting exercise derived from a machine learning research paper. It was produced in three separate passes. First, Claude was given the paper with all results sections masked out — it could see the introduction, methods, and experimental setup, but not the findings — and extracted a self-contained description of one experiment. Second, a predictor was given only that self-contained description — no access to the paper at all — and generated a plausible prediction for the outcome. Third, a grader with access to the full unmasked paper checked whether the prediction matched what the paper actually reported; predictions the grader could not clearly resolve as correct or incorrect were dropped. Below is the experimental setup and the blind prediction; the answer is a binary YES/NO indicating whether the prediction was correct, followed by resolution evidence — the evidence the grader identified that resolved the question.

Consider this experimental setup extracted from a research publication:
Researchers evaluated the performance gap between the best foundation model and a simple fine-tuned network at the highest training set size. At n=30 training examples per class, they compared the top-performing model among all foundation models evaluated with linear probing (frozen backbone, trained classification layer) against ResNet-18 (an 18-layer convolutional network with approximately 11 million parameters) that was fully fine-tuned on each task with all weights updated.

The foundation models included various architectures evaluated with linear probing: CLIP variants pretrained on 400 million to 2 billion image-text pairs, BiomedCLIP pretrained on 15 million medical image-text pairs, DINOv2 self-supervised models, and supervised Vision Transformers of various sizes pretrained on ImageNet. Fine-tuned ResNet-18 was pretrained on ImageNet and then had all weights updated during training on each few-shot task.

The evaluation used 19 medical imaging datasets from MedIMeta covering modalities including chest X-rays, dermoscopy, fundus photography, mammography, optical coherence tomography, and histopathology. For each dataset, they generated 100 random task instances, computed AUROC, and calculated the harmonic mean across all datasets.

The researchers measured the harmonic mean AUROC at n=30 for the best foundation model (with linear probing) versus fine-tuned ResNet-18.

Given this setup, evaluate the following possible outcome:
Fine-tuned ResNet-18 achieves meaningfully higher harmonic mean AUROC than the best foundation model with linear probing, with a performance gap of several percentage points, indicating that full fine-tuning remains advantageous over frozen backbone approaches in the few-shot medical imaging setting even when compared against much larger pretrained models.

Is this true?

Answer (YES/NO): NO